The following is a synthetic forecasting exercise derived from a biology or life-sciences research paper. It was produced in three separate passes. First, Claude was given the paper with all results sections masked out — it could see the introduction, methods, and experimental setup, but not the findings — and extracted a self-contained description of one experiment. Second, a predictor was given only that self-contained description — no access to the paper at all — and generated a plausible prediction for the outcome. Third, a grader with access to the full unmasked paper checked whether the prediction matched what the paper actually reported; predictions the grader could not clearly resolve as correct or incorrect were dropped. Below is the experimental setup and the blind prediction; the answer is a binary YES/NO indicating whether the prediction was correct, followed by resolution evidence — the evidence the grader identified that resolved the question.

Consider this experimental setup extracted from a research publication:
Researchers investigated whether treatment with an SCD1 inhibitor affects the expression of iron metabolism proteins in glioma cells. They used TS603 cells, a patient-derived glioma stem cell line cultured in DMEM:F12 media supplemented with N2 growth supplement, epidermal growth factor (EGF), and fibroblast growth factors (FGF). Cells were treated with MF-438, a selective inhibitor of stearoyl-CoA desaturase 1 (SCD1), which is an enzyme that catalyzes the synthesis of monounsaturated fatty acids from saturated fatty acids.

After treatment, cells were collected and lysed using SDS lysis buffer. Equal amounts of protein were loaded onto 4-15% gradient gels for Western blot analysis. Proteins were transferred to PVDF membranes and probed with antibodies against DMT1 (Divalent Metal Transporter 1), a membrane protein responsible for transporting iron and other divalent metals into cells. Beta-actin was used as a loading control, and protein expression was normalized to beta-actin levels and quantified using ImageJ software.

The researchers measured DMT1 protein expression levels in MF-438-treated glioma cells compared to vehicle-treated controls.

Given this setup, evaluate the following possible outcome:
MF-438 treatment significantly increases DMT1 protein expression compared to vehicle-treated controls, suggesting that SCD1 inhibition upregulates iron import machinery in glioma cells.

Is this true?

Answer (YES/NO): NO